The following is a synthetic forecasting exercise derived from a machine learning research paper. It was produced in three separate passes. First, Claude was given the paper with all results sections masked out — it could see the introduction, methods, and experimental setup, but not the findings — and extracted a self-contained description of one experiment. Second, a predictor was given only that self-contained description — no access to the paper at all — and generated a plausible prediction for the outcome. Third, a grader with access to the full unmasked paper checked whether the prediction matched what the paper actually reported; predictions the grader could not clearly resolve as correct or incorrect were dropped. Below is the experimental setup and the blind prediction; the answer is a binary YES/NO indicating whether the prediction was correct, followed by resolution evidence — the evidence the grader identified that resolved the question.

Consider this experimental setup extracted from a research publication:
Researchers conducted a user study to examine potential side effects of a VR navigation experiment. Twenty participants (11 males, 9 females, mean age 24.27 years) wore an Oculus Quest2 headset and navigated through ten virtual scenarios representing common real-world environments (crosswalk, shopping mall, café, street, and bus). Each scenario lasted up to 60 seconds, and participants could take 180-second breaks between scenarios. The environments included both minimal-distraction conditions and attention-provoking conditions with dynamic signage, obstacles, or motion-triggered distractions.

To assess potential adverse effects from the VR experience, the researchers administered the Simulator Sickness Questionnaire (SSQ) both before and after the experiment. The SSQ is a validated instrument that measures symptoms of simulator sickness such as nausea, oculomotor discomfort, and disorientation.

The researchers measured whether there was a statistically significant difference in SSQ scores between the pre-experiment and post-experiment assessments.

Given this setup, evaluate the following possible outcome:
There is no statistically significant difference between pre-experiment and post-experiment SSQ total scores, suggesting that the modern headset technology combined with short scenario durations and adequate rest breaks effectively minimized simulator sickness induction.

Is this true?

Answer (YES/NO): YES